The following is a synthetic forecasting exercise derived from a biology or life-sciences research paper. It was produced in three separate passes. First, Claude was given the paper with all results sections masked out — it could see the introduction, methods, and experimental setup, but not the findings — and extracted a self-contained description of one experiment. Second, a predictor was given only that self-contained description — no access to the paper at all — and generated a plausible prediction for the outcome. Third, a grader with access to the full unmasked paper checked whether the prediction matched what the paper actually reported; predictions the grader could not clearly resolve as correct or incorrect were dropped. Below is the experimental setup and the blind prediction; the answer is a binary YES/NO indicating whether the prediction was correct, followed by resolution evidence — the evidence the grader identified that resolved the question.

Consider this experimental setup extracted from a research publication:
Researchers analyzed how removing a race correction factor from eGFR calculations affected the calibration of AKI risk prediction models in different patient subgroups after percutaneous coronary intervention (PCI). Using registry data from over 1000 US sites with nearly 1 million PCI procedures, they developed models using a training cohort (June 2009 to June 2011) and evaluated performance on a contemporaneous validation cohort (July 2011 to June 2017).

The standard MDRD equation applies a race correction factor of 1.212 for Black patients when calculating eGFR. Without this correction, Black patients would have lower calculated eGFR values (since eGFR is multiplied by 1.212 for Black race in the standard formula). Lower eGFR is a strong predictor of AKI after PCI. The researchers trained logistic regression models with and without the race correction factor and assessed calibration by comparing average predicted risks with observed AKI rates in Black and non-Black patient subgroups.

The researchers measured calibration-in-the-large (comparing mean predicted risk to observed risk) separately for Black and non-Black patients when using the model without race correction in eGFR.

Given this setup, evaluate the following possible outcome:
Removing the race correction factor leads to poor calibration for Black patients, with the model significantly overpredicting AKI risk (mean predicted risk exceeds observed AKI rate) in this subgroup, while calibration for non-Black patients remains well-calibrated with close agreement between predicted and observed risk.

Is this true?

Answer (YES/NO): NO